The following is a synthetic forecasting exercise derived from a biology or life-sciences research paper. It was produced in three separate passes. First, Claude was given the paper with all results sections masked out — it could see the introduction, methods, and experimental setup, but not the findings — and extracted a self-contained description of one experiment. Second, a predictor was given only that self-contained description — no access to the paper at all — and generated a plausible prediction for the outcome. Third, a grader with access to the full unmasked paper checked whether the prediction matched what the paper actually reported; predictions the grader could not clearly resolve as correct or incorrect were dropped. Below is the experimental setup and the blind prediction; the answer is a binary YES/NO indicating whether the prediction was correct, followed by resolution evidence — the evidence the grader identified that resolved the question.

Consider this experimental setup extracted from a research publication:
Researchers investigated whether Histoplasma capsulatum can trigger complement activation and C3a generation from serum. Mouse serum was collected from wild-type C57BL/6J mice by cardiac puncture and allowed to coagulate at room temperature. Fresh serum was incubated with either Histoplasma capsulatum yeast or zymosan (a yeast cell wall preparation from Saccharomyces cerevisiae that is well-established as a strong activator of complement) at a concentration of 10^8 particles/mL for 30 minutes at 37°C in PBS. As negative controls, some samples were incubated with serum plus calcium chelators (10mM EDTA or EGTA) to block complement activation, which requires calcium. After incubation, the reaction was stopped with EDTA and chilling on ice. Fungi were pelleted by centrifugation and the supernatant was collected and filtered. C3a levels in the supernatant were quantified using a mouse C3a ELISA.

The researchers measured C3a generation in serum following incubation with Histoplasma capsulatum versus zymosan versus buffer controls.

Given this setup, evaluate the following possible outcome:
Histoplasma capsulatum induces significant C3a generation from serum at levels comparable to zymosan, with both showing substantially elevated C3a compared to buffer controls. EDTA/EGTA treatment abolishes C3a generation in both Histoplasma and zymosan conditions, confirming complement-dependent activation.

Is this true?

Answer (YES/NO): NO